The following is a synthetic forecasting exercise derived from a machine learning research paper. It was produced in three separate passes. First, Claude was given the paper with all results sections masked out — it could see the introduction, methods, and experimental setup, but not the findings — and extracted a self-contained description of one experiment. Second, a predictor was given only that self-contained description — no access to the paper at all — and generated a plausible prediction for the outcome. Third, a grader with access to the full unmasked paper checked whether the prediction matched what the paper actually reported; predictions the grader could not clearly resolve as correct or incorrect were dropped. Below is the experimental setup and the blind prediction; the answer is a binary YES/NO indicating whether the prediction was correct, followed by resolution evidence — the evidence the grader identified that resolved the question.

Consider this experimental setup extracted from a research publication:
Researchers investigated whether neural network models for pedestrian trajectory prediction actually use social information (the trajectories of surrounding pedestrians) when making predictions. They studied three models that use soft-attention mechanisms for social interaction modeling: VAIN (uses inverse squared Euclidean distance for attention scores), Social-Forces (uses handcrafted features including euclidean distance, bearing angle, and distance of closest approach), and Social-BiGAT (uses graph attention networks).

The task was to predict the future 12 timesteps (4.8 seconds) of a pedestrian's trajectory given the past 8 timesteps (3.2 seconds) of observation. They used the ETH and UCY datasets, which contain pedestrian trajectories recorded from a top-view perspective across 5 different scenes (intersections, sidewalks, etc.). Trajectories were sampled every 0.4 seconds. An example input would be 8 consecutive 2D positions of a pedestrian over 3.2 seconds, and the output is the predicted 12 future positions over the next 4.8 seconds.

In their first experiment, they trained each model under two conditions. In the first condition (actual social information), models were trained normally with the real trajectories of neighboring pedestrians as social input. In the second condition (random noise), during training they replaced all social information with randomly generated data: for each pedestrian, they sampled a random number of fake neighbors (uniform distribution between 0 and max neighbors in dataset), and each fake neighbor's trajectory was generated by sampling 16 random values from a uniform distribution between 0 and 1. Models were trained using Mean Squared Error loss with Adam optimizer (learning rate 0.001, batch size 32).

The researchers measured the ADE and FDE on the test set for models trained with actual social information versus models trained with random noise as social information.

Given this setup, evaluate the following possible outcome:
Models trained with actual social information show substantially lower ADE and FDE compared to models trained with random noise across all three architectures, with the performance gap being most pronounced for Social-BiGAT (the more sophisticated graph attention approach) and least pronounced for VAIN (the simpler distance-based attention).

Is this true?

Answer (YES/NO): NO